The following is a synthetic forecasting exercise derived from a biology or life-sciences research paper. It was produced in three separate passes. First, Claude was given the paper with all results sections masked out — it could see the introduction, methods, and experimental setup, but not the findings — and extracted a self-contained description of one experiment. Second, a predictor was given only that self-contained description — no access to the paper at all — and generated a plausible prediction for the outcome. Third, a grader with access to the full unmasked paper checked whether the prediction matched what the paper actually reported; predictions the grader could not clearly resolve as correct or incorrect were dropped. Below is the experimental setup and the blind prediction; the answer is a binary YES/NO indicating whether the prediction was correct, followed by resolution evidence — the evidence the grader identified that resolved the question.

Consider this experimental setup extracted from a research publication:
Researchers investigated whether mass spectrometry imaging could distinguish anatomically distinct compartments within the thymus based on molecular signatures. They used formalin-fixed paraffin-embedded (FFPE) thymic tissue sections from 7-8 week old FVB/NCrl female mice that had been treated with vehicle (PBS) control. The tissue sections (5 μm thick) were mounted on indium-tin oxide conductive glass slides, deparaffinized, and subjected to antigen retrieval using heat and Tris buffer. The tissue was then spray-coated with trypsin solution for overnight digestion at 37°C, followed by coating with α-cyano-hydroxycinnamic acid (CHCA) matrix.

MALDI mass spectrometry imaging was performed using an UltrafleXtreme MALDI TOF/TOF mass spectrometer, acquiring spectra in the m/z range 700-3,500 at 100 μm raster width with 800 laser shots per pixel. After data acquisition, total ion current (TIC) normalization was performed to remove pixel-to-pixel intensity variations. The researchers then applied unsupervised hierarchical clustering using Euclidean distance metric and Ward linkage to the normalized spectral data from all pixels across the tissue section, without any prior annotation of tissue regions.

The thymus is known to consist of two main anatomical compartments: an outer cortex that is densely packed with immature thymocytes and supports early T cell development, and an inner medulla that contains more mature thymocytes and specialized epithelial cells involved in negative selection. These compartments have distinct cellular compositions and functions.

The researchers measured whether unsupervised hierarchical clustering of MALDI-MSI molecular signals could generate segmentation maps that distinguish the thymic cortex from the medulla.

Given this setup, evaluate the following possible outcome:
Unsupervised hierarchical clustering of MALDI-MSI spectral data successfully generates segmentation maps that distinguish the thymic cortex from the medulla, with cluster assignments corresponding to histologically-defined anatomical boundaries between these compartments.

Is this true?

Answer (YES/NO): YES